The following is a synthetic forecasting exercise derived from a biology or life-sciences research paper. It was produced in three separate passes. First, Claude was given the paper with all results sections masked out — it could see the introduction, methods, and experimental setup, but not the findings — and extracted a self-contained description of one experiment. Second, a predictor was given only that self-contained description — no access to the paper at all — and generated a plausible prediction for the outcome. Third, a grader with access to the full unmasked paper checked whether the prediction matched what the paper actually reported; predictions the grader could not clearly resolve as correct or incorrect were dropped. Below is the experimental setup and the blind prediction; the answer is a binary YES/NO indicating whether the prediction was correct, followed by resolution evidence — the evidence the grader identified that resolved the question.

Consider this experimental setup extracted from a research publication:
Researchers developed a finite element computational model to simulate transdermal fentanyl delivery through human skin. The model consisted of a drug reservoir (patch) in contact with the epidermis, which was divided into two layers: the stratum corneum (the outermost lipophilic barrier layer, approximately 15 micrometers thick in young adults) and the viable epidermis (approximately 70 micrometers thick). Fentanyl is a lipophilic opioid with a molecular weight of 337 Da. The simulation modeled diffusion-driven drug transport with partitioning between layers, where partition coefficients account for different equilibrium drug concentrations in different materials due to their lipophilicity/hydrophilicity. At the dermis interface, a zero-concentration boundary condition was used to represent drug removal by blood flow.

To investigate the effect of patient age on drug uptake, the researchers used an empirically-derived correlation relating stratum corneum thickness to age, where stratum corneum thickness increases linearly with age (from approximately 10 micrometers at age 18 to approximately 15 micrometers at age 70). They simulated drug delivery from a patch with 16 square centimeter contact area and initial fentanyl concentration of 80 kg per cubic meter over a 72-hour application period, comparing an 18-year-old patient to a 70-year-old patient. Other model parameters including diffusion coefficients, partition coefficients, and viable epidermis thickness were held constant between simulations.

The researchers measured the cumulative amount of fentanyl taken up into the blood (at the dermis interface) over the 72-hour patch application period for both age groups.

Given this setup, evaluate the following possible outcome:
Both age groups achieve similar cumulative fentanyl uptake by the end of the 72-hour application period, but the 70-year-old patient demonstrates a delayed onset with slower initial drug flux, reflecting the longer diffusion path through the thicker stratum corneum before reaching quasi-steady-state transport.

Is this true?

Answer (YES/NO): NO